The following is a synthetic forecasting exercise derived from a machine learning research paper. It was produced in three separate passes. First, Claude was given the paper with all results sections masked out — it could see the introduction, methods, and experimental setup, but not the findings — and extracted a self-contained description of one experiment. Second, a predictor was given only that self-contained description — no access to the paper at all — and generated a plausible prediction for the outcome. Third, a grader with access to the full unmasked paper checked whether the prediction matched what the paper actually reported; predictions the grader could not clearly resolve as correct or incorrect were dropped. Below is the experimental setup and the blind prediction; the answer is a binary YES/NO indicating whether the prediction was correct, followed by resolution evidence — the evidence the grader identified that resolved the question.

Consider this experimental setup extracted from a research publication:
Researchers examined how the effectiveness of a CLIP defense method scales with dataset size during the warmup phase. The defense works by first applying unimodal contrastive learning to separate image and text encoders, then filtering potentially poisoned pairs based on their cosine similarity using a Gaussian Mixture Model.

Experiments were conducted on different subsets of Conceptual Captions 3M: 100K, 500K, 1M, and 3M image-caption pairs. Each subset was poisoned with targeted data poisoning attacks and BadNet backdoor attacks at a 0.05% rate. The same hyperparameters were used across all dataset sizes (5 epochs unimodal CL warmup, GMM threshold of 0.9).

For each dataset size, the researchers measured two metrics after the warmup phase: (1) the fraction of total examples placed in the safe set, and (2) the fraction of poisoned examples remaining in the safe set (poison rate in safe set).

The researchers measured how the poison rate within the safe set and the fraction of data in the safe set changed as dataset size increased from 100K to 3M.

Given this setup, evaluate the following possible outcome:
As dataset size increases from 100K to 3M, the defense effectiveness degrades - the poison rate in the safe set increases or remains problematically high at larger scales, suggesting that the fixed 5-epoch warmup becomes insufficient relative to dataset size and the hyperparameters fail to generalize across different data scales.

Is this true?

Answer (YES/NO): NO